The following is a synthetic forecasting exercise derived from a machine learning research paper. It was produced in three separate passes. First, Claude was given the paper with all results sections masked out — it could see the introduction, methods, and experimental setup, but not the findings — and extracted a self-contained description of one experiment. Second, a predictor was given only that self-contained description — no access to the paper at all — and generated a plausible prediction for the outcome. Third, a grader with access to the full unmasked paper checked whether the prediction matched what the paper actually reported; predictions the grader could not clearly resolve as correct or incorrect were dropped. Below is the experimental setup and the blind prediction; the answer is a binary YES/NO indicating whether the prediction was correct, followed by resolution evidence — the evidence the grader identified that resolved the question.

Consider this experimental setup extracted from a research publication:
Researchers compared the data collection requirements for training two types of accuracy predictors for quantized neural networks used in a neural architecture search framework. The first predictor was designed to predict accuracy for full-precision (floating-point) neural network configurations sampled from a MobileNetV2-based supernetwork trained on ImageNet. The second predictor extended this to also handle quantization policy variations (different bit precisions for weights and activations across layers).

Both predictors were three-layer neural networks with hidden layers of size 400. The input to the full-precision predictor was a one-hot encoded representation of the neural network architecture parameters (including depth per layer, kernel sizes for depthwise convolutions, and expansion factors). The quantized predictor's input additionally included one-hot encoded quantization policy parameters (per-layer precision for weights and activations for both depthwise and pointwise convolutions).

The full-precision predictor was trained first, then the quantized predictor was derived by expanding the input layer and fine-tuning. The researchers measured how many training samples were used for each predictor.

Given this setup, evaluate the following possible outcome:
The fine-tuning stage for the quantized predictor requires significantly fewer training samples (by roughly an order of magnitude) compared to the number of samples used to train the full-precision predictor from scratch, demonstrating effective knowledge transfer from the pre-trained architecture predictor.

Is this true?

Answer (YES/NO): NO